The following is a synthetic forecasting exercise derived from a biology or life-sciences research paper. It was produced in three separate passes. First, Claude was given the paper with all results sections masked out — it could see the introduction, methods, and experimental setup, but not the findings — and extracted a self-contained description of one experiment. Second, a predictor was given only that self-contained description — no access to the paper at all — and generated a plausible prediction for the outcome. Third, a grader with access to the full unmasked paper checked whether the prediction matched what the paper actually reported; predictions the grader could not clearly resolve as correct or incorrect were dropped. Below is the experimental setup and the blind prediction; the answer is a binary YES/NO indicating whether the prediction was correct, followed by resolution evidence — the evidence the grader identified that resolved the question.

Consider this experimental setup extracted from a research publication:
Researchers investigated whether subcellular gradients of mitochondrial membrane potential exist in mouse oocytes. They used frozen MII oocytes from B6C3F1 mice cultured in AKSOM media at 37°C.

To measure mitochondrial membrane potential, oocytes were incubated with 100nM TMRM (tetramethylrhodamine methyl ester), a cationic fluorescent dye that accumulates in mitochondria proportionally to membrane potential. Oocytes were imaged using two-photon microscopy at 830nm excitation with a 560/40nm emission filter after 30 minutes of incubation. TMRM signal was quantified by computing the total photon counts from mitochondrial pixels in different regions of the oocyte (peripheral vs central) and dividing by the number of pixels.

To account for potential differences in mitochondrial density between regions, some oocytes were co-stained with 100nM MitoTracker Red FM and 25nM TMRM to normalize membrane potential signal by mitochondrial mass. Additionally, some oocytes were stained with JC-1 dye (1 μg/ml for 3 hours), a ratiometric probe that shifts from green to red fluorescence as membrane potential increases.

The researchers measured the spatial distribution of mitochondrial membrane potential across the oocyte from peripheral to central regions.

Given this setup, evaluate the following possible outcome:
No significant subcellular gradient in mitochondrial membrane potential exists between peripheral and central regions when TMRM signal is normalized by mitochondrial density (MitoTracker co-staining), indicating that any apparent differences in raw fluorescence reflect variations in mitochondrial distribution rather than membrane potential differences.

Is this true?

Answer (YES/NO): NO